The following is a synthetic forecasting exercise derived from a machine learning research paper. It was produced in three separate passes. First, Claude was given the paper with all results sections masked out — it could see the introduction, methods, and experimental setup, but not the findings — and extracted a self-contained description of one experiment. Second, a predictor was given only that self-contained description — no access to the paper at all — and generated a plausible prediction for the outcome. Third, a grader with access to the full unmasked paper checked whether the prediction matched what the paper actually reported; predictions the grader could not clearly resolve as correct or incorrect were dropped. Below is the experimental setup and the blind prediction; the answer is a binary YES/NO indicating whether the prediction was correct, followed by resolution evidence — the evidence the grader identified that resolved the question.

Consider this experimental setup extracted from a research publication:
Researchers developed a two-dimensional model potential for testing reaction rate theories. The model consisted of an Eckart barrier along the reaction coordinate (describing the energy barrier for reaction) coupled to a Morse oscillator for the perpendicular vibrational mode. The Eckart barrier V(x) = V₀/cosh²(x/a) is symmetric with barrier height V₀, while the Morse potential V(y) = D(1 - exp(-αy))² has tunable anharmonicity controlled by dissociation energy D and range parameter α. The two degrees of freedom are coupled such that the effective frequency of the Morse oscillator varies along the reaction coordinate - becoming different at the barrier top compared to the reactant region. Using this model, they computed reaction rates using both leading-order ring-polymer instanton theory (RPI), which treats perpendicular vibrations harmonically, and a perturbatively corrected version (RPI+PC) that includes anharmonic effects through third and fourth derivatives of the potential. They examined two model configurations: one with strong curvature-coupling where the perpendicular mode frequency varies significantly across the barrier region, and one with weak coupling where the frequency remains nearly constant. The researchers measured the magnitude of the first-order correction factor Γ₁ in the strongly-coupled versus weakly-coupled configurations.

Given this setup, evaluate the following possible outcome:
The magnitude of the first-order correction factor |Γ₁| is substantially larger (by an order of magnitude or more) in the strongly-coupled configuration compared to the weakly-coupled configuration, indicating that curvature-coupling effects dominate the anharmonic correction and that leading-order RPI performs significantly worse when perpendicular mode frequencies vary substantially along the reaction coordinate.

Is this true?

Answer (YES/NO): NO